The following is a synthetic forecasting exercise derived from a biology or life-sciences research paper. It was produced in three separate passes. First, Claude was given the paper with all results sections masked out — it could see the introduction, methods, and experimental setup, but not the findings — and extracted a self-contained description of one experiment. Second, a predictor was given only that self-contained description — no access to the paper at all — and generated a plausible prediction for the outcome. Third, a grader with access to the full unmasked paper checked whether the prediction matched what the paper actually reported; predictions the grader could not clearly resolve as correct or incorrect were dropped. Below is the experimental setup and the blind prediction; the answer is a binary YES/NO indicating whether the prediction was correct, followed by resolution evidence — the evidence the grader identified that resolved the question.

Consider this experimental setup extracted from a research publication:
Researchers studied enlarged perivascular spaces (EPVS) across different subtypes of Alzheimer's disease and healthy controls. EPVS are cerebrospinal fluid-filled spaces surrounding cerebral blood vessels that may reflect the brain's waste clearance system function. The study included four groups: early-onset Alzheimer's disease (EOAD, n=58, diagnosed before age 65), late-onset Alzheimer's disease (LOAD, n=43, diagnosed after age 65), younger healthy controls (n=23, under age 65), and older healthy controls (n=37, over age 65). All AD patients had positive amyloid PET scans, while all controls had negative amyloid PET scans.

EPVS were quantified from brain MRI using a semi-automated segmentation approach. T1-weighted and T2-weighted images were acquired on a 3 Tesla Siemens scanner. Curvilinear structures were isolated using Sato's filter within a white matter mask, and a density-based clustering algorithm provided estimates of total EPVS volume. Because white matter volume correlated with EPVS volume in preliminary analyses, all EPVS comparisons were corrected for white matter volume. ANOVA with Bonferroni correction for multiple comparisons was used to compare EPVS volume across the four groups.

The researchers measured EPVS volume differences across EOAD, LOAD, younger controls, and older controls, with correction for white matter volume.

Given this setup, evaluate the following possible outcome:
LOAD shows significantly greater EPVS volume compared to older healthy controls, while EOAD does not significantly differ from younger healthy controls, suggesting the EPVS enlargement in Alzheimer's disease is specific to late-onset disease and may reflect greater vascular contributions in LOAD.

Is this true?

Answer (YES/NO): NO